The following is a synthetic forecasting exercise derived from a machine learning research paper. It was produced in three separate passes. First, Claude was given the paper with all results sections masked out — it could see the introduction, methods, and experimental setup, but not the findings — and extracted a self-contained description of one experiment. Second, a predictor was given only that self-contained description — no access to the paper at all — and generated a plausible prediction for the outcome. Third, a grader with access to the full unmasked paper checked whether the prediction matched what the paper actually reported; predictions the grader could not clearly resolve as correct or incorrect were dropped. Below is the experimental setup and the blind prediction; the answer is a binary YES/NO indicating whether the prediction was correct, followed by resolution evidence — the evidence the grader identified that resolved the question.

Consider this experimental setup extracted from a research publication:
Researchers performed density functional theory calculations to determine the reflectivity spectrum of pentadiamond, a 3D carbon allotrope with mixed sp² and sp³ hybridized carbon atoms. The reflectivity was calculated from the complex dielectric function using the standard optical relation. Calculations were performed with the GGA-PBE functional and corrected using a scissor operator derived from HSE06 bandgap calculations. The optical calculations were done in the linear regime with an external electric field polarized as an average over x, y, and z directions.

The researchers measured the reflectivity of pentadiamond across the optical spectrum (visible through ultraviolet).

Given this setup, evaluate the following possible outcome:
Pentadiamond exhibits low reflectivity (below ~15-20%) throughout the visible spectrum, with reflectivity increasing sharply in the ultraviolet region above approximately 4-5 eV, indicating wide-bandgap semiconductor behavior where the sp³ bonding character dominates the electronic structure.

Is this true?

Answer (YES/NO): NO